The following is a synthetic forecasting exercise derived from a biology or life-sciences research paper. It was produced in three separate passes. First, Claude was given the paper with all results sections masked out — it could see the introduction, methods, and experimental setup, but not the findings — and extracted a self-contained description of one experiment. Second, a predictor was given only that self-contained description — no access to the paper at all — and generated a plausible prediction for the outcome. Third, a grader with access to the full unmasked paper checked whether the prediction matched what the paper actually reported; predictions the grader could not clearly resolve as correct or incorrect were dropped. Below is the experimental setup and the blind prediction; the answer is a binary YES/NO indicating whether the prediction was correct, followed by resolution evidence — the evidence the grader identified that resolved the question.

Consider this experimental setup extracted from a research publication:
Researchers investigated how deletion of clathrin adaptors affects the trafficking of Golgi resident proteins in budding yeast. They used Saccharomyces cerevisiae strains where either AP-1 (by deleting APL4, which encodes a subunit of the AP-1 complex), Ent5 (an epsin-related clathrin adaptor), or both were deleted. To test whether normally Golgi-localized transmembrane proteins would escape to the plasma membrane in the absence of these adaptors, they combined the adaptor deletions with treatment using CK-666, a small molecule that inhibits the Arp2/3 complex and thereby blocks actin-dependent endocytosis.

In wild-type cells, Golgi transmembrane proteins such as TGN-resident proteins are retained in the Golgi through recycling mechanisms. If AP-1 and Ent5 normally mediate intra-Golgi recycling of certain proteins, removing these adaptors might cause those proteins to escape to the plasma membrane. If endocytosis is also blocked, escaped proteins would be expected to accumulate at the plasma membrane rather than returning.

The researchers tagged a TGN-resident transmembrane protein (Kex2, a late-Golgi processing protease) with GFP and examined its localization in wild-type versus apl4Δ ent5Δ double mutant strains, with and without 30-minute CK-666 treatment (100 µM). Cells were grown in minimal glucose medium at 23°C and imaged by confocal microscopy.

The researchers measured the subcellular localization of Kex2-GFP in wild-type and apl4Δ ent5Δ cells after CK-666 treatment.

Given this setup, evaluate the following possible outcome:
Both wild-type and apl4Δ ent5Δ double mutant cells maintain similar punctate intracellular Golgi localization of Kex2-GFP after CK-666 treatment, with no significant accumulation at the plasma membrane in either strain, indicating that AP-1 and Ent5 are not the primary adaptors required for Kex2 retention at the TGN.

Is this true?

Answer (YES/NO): NO